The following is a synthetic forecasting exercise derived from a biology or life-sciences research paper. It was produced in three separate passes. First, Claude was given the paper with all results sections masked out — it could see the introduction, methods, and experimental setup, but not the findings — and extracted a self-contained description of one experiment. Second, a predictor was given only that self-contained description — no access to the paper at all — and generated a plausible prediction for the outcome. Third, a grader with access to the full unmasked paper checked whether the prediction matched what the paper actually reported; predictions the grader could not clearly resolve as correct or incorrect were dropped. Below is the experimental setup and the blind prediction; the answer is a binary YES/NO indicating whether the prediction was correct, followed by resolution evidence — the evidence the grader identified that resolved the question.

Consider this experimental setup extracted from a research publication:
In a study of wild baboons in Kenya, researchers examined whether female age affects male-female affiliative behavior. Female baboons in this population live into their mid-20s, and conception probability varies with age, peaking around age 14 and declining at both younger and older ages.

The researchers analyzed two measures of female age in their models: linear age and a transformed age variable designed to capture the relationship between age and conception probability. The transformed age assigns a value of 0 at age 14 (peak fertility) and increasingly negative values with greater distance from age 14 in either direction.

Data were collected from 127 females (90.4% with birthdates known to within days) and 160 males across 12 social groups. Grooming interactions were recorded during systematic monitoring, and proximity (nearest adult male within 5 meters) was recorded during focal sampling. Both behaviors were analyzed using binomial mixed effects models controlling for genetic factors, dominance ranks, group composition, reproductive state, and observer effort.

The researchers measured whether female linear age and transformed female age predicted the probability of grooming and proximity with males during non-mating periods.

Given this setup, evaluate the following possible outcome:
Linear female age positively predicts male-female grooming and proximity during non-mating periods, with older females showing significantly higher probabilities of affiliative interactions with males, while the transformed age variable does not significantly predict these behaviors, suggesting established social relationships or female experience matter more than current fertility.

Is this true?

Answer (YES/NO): NO